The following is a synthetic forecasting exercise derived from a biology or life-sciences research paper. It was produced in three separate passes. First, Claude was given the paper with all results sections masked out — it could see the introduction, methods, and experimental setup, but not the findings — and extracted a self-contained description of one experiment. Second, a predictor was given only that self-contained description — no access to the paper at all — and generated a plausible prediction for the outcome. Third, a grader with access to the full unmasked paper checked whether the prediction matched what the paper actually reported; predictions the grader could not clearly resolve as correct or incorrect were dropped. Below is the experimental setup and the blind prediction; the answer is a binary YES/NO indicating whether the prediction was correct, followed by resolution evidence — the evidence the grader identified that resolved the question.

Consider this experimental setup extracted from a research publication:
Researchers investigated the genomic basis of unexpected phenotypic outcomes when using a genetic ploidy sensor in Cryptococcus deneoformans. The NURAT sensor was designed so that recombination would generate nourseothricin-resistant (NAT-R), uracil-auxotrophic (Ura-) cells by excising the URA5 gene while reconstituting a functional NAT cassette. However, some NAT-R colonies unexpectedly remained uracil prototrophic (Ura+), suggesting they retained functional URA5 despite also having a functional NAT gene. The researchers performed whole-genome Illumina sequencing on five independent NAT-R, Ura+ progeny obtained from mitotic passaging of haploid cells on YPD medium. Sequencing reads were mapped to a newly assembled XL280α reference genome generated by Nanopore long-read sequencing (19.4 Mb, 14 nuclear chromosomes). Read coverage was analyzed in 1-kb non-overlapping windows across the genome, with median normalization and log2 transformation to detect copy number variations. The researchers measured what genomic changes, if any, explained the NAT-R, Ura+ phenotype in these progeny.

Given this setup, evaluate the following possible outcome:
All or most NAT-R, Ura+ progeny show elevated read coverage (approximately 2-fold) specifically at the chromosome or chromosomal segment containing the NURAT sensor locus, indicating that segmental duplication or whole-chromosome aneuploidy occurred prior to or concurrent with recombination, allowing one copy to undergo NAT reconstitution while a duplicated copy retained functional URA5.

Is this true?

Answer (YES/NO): YES